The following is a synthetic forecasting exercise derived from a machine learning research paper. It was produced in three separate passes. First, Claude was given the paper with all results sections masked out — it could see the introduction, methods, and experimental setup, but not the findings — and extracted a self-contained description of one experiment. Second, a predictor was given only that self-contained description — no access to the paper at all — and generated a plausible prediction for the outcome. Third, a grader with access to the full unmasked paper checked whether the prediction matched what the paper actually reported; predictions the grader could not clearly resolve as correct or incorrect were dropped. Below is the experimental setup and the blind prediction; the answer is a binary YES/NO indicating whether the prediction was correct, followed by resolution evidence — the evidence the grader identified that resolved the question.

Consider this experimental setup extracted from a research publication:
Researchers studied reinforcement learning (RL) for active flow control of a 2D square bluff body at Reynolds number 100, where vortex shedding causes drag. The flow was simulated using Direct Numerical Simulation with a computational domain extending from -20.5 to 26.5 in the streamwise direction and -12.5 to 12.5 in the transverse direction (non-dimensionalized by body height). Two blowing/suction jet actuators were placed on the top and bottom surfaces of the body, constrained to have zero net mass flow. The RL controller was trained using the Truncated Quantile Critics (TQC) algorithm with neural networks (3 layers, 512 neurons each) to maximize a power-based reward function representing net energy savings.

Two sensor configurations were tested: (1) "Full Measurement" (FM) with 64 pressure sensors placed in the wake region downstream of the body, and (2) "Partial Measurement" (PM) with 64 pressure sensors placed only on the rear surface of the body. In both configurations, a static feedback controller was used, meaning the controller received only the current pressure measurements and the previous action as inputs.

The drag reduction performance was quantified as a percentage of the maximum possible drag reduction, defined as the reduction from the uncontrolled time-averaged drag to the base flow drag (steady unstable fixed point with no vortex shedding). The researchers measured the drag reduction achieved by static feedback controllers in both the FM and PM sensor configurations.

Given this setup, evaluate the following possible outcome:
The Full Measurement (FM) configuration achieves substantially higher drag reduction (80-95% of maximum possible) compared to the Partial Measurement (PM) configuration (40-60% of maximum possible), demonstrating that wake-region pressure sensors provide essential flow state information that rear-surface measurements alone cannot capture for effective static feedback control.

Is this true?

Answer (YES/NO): NO